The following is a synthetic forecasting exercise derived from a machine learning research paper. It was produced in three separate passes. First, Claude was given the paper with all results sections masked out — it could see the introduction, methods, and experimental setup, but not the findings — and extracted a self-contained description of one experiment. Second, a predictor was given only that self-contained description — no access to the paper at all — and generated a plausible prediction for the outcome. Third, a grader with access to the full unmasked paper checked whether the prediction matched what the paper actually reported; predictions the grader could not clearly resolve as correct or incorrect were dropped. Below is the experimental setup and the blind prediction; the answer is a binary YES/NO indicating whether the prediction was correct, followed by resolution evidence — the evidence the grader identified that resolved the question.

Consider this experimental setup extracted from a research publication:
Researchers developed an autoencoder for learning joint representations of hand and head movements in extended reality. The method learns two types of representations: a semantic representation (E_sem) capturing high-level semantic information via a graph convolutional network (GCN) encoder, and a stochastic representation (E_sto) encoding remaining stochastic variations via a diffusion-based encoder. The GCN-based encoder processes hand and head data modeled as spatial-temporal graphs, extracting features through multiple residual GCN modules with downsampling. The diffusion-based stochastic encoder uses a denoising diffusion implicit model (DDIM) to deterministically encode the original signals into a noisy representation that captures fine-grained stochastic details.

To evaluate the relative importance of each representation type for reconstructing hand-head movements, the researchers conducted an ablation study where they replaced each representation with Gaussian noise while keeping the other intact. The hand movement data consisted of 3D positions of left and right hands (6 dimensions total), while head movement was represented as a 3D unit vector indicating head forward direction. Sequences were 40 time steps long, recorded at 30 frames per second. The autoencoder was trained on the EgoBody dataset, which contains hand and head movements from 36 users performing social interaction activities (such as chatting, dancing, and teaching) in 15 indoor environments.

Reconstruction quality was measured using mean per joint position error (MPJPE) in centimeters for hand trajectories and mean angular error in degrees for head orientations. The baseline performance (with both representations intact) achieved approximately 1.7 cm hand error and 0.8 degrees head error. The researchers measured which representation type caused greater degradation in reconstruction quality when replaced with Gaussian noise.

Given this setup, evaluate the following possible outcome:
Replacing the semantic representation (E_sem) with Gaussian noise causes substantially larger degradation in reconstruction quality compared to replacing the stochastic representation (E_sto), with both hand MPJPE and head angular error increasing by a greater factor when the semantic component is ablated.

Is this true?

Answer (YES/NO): YES